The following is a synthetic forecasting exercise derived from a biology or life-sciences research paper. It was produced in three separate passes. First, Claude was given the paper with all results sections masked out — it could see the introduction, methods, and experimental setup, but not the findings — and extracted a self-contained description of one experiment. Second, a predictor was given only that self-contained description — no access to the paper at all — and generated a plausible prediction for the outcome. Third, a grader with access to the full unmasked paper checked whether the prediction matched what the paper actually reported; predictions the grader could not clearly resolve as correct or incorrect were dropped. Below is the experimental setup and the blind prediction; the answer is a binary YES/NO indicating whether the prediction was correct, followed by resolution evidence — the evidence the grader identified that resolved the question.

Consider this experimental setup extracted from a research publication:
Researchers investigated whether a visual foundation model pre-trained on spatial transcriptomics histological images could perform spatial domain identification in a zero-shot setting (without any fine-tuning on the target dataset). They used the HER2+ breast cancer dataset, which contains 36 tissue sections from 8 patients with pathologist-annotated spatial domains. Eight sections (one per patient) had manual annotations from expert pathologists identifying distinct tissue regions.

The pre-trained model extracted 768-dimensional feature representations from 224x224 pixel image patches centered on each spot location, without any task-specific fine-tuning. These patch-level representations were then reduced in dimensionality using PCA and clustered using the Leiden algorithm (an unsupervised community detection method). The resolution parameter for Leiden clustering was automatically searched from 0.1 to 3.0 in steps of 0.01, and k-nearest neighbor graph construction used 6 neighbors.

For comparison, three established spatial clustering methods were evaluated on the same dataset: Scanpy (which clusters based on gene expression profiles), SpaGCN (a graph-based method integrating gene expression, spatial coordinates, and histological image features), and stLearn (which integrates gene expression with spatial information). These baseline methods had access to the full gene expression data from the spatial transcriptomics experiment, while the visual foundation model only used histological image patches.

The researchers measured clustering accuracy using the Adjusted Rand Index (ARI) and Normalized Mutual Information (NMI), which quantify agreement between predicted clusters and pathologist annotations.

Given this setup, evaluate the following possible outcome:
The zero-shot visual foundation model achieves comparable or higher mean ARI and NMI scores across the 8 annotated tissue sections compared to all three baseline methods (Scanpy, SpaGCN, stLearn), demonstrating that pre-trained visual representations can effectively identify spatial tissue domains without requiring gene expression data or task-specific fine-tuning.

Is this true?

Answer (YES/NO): YES